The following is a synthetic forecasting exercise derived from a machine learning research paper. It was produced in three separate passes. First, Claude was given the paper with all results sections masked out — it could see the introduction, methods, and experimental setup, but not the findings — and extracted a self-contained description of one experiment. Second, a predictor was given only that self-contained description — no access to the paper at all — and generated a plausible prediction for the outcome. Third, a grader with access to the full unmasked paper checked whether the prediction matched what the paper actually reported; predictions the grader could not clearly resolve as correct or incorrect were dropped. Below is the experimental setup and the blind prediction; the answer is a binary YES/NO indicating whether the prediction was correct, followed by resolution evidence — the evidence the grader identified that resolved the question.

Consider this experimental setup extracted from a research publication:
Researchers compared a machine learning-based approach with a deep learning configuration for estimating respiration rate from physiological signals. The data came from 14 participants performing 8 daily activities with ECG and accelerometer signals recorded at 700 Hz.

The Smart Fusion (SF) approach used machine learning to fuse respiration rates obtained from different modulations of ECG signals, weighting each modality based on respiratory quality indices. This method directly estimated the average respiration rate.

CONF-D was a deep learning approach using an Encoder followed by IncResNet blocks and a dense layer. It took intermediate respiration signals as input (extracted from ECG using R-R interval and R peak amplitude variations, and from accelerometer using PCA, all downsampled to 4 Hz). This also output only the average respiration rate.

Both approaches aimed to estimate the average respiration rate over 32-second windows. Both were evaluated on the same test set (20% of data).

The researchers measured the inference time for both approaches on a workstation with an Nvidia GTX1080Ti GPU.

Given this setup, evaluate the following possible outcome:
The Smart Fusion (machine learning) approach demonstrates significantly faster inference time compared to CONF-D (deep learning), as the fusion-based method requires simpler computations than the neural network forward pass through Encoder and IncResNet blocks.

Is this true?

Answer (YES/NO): YES